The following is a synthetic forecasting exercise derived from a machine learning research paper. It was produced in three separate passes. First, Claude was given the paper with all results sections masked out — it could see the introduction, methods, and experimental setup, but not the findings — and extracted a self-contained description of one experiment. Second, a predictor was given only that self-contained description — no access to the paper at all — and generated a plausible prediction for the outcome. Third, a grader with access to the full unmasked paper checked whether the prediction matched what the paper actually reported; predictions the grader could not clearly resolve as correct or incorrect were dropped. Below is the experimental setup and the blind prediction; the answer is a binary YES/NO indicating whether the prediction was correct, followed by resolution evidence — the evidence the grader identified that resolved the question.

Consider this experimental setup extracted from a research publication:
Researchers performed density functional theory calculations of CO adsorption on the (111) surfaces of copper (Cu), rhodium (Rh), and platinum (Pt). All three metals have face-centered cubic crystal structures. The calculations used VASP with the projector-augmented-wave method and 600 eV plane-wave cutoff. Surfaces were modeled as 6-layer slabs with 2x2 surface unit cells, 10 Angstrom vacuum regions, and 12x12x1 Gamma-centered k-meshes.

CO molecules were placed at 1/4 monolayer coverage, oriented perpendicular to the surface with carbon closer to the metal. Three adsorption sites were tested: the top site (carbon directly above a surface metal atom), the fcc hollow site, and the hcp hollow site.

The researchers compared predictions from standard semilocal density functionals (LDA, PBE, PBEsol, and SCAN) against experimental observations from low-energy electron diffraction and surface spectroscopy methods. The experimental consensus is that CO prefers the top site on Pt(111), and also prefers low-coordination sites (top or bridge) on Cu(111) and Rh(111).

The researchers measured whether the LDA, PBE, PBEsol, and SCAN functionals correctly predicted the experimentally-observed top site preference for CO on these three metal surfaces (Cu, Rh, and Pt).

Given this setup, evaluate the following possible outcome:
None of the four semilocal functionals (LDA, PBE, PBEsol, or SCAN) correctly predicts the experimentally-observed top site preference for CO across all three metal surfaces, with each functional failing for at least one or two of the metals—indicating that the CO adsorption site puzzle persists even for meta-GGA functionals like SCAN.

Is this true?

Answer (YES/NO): YES